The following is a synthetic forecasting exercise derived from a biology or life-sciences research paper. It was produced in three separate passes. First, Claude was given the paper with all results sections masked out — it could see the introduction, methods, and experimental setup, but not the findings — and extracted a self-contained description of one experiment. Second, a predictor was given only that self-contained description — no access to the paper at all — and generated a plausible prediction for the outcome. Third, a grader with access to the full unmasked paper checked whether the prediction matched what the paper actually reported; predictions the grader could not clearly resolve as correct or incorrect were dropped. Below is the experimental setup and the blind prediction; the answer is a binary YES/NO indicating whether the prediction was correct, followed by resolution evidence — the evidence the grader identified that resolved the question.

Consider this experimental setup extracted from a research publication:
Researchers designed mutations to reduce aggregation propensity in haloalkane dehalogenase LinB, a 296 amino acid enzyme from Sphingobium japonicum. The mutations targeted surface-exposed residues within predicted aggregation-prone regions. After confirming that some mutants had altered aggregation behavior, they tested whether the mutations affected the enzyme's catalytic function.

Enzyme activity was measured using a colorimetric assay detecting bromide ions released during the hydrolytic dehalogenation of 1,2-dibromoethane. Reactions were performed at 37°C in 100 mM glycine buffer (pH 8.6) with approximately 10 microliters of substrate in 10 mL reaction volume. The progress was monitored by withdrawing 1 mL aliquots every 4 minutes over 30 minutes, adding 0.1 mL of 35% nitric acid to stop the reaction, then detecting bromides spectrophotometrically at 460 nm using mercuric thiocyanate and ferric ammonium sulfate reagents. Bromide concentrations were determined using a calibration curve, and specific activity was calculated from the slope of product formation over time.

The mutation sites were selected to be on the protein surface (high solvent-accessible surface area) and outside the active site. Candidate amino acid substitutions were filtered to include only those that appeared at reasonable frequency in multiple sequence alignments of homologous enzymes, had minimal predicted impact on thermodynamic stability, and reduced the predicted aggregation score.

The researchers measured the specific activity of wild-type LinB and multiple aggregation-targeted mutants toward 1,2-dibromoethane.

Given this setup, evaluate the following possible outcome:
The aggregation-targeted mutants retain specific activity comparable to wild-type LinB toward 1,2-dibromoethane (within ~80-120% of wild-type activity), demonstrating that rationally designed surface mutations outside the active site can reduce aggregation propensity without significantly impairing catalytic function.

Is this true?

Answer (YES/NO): YES